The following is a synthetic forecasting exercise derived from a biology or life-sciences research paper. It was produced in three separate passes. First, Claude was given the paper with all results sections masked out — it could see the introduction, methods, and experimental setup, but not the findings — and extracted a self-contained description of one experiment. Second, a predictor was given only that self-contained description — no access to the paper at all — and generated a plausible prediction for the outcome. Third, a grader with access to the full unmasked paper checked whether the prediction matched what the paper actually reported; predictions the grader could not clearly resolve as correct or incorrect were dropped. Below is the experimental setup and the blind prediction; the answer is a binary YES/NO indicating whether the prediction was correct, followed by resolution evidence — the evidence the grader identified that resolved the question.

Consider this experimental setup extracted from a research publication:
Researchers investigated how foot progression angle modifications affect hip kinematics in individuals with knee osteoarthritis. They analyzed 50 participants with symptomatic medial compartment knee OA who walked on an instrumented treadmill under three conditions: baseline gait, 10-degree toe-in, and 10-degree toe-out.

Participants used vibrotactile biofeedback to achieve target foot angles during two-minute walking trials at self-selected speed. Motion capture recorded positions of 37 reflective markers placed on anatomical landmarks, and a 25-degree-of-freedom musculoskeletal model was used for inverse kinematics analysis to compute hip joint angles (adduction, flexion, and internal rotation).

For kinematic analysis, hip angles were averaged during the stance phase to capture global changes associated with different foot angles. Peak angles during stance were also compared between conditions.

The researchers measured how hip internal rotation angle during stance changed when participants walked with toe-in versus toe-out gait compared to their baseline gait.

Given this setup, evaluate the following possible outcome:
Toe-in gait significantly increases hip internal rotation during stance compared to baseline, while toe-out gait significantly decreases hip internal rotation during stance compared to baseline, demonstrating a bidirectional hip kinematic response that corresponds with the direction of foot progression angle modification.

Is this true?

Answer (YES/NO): YES